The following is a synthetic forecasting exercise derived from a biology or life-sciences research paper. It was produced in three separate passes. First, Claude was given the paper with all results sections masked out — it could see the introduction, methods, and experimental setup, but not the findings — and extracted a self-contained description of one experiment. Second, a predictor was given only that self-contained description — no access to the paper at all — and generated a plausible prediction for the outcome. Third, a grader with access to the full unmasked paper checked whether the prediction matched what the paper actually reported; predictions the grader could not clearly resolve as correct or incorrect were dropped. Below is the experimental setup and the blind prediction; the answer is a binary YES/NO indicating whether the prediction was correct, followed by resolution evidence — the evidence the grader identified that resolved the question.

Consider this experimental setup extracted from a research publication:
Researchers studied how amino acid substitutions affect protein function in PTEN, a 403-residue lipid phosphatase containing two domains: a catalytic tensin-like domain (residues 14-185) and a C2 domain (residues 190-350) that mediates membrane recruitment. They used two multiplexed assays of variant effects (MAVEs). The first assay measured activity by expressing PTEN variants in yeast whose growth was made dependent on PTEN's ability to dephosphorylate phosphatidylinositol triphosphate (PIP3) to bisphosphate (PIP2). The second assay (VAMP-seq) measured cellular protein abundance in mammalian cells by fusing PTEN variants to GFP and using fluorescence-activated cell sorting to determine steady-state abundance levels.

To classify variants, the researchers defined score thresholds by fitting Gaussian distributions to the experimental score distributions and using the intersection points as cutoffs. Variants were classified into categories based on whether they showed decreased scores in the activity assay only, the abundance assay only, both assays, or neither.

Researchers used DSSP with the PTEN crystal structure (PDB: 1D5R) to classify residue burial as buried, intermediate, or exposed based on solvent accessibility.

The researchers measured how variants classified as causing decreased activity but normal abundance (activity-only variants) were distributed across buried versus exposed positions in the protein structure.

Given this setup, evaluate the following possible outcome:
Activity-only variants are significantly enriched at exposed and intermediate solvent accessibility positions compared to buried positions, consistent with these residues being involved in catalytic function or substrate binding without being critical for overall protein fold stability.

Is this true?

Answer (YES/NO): YES